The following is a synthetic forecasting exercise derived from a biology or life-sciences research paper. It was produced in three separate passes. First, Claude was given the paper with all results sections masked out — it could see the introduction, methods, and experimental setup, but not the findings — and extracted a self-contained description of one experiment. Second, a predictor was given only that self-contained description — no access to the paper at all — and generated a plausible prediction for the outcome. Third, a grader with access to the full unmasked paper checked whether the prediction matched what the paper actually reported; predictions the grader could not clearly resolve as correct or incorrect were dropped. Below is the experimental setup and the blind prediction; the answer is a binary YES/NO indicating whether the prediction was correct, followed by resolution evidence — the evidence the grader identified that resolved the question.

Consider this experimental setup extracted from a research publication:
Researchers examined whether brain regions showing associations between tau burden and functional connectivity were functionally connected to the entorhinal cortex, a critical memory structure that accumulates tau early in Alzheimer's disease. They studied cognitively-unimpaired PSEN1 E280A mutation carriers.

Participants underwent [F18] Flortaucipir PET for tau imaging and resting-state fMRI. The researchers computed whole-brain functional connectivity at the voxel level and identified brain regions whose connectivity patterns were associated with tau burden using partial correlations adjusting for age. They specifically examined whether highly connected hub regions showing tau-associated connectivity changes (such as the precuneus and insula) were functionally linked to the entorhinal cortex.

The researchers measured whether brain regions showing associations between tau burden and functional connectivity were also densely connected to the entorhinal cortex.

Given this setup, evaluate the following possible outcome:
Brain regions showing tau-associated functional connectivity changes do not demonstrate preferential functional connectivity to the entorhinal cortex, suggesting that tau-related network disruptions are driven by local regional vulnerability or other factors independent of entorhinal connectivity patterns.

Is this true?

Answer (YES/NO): NO